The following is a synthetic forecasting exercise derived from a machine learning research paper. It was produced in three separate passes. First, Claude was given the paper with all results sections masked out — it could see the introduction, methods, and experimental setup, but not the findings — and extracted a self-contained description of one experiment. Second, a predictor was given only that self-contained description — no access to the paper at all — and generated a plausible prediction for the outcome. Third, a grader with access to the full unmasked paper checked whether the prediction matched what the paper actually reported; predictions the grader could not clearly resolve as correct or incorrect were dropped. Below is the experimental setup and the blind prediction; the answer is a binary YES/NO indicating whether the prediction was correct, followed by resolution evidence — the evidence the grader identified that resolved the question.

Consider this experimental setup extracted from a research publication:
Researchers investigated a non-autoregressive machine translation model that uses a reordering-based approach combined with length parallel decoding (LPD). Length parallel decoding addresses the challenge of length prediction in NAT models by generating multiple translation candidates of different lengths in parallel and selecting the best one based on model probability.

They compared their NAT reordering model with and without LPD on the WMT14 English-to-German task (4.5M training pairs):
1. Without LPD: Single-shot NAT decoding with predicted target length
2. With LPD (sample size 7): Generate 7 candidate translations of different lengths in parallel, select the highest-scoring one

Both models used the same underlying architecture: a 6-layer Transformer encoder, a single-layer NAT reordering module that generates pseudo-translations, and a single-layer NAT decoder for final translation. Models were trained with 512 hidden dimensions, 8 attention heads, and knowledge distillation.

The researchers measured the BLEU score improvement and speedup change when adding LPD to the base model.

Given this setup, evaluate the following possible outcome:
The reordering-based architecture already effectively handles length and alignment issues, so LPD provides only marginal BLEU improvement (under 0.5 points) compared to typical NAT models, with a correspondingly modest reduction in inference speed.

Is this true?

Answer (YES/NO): NO